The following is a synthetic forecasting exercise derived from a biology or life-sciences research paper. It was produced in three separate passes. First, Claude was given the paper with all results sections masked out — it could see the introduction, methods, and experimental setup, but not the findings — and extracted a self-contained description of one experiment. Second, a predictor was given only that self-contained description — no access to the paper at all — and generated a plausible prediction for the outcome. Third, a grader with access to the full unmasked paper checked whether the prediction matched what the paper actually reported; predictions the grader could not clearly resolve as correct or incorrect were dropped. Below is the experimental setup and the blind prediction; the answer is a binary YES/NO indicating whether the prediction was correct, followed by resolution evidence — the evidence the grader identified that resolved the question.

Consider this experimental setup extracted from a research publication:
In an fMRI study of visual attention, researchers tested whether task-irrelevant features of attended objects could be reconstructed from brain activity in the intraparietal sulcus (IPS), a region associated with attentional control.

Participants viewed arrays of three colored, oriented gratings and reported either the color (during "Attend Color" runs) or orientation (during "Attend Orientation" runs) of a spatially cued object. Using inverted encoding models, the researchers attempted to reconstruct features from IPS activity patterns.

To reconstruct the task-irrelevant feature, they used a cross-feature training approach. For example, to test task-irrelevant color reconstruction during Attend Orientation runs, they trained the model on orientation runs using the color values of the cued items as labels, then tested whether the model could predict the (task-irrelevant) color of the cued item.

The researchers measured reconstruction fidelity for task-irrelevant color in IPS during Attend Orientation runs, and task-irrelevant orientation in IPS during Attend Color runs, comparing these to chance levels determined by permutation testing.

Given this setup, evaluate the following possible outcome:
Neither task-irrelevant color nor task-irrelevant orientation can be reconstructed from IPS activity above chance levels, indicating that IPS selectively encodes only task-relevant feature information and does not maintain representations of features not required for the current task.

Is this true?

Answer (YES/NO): NO